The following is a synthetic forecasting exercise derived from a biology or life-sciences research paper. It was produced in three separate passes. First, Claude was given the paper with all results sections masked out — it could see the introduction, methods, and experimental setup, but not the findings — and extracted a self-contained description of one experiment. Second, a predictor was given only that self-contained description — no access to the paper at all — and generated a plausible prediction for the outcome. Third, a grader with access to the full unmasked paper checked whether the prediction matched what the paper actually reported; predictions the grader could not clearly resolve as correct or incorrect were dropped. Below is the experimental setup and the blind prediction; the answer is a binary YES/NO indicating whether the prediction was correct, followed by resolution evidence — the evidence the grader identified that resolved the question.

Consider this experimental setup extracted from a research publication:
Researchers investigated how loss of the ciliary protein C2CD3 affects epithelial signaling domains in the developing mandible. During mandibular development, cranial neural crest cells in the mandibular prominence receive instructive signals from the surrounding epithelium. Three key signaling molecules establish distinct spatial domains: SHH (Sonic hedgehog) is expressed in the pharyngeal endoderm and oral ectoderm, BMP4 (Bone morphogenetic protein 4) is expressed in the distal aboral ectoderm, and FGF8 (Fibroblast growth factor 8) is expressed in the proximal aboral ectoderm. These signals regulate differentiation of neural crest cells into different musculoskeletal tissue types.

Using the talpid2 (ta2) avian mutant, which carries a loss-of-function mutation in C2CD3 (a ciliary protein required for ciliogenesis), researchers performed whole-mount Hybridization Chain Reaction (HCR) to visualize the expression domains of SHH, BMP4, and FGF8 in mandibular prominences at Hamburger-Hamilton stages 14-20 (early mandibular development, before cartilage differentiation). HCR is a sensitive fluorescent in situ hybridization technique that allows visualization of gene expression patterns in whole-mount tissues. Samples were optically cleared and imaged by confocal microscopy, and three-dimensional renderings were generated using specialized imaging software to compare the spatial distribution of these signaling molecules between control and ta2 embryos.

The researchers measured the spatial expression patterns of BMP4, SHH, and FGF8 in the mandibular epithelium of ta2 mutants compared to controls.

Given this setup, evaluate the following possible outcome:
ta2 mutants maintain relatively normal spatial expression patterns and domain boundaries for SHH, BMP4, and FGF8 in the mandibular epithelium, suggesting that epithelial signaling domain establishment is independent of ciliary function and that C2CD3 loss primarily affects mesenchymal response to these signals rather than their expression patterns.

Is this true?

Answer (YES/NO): NO